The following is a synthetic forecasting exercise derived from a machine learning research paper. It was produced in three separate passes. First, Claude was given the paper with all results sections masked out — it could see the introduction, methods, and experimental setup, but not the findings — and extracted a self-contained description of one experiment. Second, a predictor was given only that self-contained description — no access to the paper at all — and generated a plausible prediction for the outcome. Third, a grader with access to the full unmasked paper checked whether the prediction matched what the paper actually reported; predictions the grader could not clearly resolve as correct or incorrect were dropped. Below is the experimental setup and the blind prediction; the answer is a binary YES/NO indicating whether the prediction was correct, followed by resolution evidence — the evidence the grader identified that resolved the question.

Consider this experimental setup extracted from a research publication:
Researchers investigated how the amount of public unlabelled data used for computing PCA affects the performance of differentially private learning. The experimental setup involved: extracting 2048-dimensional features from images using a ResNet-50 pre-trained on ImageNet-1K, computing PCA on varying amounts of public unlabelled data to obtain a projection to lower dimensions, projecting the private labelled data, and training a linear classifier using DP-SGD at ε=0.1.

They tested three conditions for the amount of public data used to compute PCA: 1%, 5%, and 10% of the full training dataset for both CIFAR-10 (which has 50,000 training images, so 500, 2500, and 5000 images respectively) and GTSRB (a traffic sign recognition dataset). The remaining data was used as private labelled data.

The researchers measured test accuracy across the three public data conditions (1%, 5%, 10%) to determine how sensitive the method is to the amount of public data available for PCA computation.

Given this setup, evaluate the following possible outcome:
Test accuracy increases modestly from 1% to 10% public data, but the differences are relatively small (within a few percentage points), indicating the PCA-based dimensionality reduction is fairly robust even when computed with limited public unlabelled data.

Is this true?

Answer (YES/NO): YES